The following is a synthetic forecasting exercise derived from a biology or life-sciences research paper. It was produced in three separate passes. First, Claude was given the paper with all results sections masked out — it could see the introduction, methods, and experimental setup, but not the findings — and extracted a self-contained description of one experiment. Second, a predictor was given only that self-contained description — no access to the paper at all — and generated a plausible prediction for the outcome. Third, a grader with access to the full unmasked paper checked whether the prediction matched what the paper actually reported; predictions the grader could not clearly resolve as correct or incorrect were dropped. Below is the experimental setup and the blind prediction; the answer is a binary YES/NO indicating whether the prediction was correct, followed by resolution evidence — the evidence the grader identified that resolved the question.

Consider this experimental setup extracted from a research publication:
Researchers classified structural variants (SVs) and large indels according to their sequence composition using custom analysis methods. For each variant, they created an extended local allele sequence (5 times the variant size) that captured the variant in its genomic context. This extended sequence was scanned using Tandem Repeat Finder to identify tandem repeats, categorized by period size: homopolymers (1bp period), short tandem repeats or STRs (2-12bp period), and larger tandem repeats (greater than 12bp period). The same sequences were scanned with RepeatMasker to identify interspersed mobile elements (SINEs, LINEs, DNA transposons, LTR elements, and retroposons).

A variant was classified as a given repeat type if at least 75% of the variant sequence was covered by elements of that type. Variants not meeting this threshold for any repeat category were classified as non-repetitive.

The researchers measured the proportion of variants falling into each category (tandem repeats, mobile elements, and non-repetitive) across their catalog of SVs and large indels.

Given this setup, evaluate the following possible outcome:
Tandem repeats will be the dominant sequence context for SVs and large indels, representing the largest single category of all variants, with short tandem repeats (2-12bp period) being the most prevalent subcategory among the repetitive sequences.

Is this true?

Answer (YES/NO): NO